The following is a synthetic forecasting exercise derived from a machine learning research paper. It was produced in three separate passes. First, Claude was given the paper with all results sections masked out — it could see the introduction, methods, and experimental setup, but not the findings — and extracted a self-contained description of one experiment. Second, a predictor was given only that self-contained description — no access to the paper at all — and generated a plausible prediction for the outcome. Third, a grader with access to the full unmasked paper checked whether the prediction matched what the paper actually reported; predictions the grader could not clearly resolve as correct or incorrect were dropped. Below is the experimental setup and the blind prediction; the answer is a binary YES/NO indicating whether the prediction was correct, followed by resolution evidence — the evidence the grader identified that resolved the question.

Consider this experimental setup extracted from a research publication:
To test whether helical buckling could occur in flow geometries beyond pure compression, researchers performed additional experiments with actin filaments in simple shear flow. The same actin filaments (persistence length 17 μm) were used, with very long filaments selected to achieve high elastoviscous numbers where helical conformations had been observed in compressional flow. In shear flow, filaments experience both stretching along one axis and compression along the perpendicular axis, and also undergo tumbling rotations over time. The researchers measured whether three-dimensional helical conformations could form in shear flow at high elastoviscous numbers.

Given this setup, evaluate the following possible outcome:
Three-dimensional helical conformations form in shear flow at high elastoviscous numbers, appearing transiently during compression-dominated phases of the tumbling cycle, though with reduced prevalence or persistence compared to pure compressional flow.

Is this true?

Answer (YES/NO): NO